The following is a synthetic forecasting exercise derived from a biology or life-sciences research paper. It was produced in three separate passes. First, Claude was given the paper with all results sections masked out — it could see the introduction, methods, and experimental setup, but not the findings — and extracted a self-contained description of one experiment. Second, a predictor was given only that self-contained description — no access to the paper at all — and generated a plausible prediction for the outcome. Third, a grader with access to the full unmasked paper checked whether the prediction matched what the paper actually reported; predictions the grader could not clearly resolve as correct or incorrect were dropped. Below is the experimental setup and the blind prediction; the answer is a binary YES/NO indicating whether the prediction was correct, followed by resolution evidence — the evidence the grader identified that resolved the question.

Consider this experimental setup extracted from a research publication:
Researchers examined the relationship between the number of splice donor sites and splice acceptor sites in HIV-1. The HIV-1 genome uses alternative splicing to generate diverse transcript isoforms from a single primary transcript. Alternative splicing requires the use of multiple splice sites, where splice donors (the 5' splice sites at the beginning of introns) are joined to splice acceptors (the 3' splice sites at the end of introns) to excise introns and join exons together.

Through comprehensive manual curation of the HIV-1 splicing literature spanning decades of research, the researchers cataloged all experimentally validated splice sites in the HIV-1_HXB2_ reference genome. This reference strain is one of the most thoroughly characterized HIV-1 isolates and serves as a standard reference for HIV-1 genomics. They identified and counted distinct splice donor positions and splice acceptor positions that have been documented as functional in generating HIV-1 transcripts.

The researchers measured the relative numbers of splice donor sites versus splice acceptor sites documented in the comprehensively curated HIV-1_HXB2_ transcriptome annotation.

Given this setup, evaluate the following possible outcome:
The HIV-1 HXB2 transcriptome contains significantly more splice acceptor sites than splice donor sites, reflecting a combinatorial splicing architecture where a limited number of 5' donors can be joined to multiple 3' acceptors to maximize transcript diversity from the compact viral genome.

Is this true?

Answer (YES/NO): YES